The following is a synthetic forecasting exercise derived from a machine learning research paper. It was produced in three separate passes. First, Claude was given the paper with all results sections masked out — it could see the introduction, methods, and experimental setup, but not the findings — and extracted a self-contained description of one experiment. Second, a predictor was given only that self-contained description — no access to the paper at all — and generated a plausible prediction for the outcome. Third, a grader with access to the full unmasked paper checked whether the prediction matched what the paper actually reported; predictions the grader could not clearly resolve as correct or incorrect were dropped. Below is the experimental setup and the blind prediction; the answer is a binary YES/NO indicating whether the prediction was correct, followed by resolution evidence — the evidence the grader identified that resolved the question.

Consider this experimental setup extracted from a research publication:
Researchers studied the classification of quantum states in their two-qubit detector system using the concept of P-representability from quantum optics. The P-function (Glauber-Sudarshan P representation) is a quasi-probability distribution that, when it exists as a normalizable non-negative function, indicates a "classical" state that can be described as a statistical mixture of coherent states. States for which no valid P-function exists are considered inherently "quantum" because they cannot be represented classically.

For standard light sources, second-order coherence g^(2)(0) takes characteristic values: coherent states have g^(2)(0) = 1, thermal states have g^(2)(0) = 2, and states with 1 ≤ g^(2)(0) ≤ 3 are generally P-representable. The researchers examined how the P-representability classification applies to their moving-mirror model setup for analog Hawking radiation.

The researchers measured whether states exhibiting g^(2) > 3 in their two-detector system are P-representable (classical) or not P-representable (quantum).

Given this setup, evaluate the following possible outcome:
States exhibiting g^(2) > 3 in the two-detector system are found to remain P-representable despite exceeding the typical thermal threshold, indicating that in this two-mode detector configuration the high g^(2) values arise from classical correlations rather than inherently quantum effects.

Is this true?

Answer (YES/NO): NO